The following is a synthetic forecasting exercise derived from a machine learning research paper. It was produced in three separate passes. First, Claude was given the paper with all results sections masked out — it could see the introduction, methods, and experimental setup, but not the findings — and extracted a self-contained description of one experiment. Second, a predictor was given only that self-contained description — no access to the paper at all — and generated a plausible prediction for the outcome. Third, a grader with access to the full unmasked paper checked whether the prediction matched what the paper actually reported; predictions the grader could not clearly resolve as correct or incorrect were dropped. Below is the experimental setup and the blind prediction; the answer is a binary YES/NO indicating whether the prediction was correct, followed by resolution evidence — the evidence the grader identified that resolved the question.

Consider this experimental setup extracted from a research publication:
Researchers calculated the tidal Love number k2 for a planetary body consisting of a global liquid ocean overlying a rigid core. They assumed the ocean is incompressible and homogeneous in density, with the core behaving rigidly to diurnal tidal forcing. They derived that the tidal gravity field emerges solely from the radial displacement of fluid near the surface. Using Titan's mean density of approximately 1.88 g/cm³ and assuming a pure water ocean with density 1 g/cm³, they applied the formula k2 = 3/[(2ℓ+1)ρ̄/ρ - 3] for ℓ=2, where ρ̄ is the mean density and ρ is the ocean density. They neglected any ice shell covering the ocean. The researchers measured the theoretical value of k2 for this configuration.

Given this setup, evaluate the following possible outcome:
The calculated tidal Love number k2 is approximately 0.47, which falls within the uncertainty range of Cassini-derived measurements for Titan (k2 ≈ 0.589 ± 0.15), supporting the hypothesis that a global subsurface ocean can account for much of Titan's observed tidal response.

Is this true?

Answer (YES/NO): NO